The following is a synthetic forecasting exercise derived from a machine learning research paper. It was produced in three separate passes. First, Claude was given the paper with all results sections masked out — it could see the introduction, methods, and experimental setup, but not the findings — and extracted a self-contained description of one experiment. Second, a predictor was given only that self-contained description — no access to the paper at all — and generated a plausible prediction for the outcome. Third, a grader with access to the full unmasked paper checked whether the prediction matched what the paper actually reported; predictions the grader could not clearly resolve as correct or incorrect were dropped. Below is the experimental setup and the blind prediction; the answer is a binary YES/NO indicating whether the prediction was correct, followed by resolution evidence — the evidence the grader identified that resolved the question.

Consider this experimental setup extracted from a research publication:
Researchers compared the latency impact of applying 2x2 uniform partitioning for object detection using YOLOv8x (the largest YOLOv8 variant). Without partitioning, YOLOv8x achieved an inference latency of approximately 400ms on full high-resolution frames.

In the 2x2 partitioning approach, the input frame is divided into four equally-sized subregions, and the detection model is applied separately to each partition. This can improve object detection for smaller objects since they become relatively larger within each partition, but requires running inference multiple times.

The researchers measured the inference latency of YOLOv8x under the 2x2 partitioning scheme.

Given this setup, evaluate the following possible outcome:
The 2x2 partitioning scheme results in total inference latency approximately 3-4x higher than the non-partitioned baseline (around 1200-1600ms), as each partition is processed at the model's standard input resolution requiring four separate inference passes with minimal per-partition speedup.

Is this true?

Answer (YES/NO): NO